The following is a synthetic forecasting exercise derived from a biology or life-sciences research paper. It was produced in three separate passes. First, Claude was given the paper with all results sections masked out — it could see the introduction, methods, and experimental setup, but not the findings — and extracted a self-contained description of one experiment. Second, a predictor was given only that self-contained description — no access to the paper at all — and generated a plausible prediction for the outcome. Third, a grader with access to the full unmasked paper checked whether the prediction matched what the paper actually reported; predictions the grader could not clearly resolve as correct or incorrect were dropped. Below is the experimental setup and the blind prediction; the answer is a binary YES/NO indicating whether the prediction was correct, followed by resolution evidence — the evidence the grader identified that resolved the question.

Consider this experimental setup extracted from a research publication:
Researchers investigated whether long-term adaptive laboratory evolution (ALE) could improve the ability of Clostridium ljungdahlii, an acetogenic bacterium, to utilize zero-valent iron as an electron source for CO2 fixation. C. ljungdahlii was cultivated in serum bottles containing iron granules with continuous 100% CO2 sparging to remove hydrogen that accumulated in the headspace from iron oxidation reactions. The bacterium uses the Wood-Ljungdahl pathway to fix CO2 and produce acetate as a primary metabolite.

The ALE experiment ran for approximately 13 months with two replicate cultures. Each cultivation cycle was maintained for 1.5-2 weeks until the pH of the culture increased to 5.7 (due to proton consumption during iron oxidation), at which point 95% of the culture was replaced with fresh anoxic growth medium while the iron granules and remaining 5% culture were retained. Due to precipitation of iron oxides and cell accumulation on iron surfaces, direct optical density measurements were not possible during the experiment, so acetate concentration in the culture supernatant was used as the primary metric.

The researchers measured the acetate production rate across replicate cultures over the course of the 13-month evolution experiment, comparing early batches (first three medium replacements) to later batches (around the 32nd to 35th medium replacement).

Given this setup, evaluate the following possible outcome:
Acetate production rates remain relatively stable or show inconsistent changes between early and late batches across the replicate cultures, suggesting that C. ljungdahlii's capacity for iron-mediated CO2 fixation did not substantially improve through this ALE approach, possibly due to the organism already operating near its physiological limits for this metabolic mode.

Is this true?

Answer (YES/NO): NO